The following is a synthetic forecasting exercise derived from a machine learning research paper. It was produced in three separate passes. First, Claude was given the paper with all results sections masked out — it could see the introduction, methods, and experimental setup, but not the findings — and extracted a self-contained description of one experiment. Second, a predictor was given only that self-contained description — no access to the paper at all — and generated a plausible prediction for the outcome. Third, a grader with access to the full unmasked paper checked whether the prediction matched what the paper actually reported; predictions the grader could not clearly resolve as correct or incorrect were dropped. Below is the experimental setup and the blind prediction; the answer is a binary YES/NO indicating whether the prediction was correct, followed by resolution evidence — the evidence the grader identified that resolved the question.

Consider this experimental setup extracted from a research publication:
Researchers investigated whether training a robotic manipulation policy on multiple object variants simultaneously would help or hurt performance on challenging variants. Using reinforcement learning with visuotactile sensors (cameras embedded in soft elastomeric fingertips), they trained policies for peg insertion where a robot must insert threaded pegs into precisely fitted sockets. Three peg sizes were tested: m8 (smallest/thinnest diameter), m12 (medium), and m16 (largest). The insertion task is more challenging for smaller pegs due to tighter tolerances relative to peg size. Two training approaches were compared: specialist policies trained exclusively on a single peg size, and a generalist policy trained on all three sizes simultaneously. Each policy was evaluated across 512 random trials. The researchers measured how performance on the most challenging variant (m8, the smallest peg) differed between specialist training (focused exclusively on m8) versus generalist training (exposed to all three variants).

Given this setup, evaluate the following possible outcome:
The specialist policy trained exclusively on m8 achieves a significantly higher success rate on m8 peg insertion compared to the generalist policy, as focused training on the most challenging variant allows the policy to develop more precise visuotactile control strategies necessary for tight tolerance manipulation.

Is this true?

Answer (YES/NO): NO